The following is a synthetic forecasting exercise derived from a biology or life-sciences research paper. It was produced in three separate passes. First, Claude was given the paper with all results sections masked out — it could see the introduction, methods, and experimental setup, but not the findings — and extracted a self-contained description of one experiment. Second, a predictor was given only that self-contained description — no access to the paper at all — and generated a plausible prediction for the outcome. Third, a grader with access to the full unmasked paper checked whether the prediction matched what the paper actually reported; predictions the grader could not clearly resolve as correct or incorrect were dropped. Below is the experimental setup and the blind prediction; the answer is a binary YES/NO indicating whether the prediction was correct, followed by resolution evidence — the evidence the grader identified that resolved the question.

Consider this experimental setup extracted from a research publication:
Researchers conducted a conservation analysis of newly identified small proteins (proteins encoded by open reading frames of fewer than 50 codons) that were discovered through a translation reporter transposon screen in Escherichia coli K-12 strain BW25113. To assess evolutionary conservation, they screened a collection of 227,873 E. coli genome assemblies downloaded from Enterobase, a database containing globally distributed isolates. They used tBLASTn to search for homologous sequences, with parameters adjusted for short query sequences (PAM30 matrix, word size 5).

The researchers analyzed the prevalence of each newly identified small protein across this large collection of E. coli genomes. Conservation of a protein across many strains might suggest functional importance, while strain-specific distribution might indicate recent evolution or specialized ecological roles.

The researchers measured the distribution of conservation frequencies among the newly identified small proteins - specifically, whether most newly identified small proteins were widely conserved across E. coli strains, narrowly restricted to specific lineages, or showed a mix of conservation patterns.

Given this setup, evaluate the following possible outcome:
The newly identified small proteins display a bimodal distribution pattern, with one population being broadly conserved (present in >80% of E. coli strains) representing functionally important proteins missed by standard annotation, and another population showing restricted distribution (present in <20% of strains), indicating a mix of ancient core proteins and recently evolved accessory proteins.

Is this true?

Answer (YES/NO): NO